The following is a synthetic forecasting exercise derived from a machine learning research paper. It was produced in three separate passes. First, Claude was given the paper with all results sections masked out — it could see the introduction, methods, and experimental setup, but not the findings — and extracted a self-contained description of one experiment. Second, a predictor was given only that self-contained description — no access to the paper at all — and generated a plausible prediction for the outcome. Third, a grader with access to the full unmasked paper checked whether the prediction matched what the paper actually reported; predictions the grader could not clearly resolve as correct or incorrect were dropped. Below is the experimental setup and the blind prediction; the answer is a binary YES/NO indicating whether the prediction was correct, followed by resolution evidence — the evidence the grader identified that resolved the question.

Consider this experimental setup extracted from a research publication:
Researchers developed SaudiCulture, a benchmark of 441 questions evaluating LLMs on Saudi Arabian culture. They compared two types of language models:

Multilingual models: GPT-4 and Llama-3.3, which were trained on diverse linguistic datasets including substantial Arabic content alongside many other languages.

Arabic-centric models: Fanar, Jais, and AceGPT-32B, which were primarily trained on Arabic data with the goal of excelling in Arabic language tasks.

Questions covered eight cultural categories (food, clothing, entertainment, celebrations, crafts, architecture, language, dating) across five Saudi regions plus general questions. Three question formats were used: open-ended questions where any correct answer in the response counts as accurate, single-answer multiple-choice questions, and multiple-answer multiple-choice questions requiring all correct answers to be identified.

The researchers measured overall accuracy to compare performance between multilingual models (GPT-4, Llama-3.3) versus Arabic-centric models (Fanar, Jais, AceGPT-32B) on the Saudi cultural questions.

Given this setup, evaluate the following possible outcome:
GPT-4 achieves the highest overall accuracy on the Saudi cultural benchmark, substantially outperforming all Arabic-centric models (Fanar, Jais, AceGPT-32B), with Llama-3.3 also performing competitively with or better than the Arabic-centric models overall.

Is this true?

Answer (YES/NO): YES